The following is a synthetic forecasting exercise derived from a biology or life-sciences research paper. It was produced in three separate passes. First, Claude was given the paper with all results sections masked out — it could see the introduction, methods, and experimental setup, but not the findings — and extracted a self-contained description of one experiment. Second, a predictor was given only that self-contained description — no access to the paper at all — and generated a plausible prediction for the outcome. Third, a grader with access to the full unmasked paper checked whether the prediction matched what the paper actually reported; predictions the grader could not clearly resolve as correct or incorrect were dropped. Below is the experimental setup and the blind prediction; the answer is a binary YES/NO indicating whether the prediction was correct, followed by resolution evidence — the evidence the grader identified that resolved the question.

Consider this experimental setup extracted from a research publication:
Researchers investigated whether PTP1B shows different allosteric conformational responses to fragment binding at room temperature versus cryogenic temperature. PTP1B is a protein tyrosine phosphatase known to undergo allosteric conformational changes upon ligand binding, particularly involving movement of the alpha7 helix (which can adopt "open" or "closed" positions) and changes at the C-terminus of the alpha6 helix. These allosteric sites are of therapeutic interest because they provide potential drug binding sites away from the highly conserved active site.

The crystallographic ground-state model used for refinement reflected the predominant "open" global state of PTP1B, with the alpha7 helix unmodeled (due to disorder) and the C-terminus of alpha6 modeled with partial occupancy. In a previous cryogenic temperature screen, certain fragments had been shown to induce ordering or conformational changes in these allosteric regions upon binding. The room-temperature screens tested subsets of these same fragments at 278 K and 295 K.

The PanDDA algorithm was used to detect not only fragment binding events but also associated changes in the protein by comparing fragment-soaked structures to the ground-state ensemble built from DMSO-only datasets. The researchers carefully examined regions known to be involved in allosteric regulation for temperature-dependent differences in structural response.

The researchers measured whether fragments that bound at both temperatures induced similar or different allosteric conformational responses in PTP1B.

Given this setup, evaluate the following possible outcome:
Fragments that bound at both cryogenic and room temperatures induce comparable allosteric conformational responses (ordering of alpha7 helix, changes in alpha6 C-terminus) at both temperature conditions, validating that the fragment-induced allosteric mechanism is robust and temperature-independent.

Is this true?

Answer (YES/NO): NO